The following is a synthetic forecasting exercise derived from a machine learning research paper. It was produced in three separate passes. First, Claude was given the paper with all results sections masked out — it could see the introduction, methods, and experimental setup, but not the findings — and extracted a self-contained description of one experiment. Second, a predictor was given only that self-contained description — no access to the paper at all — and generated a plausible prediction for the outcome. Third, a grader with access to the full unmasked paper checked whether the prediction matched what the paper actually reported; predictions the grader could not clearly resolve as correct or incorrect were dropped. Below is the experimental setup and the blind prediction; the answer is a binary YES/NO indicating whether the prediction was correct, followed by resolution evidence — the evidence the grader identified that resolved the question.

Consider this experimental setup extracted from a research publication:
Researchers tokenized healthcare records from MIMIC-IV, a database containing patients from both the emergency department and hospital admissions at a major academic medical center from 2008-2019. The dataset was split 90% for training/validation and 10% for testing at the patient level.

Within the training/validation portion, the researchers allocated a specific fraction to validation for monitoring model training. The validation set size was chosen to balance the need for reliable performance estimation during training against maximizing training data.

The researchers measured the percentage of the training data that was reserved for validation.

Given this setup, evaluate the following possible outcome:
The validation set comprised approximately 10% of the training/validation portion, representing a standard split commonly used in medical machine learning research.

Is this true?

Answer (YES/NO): NO